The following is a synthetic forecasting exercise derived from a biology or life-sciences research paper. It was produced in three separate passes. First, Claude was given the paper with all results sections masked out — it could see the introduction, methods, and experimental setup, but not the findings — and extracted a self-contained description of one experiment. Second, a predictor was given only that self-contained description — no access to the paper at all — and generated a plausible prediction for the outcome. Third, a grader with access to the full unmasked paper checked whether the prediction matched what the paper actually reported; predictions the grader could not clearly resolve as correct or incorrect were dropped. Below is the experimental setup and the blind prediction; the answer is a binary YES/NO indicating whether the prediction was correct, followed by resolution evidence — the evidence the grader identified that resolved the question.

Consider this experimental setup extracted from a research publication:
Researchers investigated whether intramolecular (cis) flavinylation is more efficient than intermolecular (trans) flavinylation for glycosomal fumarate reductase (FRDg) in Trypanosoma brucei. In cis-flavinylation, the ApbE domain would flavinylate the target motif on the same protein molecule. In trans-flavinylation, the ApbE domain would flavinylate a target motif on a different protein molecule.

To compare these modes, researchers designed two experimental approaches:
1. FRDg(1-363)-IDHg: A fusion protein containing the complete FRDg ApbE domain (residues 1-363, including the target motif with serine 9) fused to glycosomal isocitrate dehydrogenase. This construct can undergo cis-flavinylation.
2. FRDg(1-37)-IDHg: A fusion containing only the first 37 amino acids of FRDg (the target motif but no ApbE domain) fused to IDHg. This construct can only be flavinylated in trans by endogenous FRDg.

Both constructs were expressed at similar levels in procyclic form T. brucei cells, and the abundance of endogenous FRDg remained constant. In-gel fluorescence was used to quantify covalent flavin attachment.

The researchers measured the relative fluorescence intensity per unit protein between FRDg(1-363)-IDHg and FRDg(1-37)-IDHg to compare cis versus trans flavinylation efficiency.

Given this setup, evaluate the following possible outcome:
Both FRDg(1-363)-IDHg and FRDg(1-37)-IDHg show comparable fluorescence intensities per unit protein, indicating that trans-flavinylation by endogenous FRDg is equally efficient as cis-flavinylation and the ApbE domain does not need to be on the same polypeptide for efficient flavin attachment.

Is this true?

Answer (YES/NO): NO